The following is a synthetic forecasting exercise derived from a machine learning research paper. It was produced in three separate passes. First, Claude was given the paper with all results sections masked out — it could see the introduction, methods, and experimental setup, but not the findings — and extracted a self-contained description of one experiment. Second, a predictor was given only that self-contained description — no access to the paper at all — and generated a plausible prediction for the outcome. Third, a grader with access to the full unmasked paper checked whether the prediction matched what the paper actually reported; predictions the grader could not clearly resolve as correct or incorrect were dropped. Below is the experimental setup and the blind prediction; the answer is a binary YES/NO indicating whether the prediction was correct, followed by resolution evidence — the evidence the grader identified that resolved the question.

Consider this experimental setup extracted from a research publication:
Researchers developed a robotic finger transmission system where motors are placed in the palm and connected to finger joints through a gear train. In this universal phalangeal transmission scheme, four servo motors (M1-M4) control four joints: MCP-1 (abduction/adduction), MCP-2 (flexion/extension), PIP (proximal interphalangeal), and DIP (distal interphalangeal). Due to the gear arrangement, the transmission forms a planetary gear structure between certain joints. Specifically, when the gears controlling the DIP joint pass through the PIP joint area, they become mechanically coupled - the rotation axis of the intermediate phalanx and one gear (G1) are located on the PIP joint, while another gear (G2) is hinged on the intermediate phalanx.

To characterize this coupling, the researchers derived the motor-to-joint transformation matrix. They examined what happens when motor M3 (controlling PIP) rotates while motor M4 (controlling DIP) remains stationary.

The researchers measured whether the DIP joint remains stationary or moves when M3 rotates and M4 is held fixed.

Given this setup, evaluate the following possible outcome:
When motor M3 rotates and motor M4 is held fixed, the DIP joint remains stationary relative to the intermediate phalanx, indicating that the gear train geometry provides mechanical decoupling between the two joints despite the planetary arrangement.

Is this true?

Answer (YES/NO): NO